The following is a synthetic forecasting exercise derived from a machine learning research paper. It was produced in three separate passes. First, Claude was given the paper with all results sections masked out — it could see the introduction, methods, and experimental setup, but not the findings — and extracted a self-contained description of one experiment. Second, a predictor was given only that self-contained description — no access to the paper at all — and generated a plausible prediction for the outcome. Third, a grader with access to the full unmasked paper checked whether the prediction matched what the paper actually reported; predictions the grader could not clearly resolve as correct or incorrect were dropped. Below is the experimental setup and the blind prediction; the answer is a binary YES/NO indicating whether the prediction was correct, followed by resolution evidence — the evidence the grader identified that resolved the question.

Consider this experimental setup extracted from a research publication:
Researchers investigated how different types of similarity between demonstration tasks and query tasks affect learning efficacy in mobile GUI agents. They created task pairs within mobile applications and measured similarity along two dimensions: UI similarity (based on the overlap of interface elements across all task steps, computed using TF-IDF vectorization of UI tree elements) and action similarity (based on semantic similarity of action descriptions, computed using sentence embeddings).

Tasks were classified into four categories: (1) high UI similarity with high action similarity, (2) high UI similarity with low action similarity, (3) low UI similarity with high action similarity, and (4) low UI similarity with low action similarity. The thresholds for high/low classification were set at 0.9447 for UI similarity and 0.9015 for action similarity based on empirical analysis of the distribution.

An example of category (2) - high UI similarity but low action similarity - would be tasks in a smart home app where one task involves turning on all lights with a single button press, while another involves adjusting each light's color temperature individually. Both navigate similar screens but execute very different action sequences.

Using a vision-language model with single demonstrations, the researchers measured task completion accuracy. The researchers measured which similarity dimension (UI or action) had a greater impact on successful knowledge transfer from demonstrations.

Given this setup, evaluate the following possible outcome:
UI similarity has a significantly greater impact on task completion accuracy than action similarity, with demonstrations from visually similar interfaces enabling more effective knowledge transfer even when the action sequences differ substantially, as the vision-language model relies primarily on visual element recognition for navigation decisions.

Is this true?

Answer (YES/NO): NO